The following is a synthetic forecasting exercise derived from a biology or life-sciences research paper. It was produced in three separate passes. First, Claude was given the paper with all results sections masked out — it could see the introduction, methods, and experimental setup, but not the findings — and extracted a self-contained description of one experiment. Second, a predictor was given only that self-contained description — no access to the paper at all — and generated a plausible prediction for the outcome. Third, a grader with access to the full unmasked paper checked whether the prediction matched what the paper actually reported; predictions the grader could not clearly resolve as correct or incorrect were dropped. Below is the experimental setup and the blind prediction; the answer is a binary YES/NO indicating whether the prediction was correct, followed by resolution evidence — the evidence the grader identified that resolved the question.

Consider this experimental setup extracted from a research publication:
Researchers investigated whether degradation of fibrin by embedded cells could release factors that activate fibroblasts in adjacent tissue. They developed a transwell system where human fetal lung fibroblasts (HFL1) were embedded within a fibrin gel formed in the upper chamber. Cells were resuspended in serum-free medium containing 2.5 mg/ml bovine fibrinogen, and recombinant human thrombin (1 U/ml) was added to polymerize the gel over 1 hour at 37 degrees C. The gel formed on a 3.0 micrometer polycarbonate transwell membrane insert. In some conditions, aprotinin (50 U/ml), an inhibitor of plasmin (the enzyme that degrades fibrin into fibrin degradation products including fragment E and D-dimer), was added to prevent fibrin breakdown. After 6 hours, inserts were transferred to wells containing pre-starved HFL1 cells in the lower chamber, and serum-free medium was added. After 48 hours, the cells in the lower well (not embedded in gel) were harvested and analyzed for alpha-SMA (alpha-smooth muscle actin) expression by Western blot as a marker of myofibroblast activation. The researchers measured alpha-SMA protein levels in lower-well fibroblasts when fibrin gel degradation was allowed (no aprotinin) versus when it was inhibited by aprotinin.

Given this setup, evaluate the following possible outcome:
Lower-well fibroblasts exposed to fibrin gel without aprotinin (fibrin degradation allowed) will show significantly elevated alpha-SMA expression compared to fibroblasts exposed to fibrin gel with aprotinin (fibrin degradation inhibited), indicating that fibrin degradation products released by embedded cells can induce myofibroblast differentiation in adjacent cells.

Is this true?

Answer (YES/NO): NO